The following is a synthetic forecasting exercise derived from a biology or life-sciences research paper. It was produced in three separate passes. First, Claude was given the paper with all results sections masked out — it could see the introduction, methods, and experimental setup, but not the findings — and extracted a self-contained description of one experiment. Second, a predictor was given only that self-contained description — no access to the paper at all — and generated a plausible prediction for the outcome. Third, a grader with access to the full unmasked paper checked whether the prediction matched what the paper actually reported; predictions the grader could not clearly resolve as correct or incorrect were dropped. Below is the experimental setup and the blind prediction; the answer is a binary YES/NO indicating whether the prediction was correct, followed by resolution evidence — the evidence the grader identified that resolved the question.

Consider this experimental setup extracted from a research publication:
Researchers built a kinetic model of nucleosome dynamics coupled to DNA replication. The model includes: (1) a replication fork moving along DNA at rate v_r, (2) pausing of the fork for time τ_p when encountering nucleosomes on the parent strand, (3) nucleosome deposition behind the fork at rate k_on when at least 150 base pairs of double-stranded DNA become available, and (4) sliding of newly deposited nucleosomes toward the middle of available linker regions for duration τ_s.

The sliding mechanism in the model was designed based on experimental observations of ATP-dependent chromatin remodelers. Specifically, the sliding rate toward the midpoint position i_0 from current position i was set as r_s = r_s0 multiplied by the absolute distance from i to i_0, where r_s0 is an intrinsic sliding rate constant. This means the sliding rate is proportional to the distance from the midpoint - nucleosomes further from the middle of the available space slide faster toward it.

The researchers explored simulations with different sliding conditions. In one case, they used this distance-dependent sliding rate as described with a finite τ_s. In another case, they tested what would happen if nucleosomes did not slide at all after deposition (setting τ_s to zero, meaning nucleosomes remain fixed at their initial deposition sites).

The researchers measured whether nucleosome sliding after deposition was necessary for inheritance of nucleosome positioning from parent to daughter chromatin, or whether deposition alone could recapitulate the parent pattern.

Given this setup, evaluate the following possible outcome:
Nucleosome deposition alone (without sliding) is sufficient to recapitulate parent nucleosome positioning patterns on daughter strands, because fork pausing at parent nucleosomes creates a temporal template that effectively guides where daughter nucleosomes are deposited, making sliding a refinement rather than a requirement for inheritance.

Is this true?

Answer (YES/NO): NO